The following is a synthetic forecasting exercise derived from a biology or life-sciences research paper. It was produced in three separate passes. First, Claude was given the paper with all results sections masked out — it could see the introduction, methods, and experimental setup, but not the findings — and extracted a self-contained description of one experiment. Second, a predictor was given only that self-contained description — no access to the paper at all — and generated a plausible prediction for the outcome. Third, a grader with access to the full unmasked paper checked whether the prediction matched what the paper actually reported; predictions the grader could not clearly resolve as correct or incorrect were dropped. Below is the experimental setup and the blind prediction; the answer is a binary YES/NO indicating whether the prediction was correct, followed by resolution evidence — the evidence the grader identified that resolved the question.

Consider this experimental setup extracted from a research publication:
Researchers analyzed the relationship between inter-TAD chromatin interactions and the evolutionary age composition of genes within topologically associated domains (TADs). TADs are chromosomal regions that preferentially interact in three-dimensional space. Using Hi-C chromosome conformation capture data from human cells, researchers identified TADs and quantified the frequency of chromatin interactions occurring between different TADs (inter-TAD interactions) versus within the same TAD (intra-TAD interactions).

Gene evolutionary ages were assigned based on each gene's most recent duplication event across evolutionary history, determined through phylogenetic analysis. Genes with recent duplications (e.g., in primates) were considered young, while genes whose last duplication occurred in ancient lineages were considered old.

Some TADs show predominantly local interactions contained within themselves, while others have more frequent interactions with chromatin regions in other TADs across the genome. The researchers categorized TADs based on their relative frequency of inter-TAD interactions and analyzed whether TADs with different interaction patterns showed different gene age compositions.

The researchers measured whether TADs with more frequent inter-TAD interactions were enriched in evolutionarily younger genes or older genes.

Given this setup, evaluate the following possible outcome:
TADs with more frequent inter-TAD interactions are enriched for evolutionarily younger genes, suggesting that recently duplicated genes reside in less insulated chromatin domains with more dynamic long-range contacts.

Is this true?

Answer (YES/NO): NO